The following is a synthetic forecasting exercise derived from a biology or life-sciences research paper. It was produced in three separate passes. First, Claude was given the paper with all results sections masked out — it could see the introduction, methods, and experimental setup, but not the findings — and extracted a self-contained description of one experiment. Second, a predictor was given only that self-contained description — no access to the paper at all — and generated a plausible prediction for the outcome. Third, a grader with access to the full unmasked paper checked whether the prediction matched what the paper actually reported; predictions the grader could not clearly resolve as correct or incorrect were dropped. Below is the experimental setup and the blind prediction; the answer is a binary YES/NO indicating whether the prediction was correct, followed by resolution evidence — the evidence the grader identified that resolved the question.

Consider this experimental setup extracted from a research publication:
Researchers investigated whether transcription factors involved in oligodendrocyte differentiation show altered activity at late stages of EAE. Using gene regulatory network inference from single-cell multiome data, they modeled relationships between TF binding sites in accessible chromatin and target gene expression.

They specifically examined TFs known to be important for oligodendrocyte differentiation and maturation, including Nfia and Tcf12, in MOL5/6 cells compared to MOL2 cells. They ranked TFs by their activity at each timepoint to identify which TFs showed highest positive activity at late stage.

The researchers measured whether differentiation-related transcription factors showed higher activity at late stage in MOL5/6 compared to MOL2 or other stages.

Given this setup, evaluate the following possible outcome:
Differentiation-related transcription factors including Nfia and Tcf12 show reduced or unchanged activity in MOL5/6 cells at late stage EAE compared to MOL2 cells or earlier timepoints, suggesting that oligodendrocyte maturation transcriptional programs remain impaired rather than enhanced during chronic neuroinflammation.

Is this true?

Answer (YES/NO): NO